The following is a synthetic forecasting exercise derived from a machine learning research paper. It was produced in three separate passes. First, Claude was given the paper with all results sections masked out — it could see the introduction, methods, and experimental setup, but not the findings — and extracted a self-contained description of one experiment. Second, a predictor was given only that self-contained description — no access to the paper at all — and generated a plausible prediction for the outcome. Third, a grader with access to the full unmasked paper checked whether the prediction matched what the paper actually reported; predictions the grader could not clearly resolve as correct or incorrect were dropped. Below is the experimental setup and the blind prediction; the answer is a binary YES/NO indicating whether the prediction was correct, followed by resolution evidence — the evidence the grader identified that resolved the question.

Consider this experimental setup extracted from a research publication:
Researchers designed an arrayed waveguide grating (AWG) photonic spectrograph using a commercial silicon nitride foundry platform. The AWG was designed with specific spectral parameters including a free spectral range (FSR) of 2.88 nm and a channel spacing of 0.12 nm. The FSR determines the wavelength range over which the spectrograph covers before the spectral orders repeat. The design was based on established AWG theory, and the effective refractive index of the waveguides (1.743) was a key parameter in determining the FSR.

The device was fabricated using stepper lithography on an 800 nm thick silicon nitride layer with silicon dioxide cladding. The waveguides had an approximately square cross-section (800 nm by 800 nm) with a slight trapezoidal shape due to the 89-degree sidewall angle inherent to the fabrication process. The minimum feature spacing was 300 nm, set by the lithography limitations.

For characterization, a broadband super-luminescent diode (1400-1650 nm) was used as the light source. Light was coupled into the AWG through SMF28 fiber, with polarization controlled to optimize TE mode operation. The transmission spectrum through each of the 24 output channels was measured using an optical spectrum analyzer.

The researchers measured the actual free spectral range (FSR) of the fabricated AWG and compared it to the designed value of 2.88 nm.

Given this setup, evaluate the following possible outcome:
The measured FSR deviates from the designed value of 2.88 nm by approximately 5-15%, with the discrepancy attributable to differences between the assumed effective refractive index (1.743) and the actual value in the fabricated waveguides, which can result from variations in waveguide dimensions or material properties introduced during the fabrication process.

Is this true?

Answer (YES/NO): NO